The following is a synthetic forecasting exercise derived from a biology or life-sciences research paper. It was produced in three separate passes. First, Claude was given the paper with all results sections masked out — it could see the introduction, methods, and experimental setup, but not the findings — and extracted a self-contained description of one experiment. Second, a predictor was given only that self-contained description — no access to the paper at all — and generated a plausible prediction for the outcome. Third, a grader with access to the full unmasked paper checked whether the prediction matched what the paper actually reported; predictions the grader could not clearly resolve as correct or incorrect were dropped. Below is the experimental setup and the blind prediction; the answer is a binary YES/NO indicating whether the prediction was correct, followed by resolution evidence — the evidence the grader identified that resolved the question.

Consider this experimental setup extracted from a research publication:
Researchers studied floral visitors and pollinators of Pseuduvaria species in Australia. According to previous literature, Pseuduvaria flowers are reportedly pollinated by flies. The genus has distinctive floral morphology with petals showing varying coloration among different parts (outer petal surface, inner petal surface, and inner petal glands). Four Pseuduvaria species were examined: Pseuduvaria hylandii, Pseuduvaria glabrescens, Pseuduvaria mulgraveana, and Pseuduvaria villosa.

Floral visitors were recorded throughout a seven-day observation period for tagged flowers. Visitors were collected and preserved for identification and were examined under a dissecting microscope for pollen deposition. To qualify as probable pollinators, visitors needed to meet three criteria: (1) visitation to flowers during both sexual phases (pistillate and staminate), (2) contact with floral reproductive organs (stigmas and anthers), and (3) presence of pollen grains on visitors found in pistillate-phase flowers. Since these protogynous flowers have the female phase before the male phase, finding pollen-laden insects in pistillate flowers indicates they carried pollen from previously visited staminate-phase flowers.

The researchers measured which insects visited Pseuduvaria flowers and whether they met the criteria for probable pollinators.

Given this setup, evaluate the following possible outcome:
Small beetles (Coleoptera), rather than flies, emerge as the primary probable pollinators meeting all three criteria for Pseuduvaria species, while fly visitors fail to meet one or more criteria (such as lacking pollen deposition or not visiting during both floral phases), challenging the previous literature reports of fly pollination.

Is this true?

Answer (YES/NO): NO